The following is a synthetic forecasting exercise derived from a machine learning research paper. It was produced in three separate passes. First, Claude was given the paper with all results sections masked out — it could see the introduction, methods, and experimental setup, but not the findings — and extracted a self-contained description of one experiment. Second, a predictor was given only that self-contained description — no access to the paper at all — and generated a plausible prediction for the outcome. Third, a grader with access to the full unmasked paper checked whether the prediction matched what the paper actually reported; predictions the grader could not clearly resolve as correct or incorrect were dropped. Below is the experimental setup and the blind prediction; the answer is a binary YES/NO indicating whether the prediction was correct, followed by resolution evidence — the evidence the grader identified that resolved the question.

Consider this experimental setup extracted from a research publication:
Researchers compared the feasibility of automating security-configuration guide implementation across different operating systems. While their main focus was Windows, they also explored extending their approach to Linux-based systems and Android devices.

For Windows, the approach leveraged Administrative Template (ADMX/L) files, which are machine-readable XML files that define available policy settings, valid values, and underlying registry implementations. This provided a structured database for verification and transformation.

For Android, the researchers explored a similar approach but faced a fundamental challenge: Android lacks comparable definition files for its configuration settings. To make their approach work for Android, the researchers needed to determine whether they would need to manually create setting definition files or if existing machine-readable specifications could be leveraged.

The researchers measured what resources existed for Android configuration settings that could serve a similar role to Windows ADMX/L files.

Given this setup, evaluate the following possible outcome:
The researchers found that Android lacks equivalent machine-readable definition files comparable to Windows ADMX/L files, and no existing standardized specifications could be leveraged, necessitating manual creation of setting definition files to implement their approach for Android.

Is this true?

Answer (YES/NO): YES